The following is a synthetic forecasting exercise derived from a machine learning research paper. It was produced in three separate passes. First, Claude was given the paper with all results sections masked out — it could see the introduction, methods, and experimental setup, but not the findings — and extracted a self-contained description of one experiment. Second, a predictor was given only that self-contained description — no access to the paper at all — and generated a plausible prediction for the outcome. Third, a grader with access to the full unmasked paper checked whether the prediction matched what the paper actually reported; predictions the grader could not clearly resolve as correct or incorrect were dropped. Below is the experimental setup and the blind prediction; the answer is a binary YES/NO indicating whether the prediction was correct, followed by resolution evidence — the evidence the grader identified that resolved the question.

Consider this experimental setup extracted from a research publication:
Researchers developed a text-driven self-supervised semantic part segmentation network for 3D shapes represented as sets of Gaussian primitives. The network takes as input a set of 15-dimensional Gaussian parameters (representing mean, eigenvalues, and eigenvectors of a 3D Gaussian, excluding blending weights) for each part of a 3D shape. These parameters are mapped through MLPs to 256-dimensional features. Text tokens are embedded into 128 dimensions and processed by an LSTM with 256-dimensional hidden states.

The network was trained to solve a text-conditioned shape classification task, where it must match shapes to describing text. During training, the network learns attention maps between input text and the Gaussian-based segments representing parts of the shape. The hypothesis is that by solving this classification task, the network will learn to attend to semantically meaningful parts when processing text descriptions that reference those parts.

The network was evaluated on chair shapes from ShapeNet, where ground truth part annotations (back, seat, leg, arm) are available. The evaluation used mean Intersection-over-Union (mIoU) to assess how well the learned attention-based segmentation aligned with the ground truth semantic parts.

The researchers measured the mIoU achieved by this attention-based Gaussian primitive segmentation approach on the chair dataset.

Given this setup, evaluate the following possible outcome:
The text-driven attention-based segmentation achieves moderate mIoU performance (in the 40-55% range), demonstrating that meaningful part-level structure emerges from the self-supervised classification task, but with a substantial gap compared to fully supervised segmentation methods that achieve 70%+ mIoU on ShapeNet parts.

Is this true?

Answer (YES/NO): NO